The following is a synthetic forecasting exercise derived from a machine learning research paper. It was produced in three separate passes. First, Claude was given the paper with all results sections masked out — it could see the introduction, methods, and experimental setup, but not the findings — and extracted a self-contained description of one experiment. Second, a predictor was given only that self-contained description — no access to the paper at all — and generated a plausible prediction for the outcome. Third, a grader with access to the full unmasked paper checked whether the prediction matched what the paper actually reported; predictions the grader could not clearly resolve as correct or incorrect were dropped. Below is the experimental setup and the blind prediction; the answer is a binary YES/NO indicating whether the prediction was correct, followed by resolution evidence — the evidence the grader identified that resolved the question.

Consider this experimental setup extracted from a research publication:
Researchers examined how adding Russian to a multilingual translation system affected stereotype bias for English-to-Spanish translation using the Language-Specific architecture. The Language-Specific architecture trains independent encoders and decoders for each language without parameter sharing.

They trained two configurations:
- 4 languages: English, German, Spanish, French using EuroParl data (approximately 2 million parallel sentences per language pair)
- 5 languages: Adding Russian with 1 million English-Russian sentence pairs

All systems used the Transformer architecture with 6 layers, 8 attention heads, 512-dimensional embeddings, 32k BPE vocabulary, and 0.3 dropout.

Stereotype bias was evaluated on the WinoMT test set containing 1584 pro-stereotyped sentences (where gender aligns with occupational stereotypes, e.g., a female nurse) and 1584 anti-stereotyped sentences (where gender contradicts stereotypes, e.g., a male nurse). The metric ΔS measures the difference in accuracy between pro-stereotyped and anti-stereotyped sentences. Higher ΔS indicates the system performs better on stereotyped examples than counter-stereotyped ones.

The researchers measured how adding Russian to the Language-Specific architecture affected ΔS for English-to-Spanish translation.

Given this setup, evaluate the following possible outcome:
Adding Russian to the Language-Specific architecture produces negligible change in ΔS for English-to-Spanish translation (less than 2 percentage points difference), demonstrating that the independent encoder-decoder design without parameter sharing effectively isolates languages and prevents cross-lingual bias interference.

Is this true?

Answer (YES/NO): NO